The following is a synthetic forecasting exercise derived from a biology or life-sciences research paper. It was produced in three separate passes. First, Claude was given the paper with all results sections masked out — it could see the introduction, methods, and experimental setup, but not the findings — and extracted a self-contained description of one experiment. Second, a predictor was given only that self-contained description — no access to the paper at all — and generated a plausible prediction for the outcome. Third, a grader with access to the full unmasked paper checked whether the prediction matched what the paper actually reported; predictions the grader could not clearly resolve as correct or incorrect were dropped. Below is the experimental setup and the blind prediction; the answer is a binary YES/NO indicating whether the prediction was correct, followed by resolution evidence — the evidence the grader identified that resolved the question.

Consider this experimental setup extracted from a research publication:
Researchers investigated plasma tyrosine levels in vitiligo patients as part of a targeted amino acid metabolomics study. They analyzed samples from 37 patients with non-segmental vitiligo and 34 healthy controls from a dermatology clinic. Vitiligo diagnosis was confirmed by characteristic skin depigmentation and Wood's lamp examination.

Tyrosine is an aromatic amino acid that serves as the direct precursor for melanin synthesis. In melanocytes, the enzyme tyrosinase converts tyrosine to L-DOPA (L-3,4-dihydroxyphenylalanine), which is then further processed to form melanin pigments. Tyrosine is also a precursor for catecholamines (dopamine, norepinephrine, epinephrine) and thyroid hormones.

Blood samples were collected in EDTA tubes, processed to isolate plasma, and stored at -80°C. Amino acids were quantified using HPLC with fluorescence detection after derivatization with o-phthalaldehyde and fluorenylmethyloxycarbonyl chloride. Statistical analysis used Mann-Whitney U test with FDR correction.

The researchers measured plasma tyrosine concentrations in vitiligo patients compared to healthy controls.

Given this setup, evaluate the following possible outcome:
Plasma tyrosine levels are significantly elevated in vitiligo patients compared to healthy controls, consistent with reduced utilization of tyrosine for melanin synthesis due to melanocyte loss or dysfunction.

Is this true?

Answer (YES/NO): YES